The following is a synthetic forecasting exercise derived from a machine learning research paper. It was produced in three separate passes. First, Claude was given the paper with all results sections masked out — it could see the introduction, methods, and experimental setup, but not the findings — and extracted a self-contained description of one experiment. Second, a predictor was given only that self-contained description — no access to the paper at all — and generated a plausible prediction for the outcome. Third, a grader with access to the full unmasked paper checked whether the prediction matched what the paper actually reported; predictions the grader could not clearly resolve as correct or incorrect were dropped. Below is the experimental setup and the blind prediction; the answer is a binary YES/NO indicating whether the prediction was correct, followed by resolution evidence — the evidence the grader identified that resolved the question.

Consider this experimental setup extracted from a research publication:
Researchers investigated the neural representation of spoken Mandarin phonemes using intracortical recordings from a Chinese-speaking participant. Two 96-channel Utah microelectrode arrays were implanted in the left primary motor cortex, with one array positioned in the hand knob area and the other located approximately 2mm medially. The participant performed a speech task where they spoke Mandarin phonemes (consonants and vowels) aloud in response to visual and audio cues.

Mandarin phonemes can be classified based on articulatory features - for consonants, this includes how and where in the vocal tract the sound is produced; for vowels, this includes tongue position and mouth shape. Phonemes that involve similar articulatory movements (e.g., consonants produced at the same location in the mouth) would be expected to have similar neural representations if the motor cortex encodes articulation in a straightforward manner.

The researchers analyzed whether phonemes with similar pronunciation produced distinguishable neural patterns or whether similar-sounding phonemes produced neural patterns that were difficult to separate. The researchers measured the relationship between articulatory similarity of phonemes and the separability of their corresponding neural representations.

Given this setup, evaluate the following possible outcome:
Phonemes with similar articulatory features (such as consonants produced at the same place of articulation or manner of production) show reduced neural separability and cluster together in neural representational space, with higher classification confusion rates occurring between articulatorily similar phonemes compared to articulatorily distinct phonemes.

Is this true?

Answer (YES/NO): YES